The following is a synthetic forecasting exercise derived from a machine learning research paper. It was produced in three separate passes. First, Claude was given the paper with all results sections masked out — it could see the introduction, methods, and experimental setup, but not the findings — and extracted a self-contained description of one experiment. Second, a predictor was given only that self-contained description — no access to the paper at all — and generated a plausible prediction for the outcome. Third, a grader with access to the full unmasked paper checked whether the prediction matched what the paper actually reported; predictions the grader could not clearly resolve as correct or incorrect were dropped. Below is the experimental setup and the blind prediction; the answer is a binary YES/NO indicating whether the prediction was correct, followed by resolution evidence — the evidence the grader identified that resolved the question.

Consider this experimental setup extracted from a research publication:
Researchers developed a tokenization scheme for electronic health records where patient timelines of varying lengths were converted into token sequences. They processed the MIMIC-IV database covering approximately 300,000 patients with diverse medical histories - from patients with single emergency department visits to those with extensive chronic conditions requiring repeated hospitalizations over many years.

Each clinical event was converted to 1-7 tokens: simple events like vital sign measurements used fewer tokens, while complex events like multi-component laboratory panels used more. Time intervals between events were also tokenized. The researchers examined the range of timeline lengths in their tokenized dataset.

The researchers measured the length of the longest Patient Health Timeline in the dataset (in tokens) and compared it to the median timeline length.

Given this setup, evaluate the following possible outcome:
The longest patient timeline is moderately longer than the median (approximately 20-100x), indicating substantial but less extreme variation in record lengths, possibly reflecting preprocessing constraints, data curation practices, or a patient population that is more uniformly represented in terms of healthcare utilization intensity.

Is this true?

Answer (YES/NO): NO